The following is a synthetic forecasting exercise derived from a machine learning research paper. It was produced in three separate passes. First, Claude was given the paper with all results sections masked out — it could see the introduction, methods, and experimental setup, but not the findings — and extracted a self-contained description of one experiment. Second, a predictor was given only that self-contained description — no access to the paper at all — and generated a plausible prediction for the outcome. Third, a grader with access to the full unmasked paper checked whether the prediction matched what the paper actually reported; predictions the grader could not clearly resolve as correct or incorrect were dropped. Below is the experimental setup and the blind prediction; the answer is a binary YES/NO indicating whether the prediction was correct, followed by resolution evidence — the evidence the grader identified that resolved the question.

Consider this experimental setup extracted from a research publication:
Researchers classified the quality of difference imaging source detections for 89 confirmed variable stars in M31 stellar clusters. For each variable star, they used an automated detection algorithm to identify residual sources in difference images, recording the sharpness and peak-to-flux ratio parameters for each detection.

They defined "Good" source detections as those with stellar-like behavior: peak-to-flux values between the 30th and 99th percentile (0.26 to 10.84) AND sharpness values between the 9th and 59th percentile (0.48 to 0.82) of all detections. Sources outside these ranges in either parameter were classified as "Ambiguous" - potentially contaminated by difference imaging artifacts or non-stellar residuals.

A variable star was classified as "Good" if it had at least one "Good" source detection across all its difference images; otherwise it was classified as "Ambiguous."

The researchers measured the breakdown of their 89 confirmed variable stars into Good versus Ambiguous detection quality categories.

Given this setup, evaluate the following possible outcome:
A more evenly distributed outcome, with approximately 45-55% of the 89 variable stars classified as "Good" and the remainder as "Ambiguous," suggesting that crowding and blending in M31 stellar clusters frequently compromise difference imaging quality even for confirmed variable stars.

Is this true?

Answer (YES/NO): NO